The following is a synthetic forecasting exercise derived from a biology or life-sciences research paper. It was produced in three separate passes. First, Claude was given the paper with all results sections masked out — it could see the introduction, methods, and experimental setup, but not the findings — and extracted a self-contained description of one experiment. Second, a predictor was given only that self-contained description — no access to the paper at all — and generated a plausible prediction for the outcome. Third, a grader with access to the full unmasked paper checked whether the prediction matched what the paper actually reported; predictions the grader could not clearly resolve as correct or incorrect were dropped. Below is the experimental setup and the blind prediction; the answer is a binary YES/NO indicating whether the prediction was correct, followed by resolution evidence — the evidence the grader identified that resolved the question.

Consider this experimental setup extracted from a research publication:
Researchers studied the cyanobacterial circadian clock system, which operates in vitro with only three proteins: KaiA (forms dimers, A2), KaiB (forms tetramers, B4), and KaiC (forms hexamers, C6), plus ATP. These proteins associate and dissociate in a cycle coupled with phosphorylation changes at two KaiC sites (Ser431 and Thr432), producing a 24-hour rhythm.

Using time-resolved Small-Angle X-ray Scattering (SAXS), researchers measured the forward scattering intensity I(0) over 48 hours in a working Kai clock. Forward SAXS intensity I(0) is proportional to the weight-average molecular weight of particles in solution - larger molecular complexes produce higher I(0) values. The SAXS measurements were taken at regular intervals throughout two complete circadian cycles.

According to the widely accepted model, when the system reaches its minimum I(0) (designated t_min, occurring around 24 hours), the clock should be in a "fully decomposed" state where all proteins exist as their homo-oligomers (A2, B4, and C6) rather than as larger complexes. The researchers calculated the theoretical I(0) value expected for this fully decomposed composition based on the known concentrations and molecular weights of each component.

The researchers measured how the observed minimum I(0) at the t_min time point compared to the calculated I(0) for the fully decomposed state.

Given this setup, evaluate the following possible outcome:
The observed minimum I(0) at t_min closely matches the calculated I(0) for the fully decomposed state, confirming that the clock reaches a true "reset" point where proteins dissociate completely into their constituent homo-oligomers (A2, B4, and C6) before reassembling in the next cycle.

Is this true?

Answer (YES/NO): NO